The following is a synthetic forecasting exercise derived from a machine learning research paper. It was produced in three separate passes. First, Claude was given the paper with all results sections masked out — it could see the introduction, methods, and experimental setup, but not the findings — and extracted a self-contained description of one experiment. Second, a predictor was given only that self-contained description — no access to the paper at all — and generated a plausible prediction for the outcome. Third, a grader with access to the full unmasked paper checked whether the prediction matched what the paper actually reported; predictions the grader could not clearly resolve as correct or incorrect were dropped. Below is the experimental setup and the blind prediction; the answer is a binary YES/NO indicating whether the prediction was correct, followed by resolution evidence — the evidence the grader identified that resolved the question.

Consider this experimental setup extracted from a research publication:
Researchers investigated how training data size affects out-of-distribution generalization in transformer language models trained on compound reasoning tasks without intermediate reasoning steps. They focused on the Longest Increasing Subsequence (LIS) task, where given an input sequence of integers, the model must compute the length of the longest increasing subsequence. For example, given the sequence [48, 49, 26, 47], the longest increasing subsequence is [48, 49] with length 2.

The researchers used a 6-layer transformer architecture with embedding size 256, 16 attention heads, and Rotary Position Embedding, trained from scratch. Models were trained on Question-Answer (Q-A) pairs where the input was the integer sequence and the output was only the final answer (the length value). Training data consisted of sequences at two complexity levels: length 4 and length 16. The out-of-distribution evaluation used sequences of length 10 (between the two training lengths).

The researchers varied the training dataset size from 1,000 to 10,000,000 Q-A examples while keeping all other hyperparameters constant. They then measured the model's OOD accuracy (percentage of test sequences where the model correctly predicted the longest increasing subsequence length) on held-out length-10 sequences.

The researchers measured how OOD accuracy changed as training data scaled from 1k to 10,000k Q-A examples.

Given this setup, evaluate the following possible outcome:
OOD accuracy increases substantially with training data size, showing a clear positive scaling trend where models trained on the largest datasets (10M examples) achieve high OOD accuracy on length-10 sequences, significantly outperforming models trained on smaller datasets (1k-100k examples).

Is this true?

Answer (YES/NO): NO